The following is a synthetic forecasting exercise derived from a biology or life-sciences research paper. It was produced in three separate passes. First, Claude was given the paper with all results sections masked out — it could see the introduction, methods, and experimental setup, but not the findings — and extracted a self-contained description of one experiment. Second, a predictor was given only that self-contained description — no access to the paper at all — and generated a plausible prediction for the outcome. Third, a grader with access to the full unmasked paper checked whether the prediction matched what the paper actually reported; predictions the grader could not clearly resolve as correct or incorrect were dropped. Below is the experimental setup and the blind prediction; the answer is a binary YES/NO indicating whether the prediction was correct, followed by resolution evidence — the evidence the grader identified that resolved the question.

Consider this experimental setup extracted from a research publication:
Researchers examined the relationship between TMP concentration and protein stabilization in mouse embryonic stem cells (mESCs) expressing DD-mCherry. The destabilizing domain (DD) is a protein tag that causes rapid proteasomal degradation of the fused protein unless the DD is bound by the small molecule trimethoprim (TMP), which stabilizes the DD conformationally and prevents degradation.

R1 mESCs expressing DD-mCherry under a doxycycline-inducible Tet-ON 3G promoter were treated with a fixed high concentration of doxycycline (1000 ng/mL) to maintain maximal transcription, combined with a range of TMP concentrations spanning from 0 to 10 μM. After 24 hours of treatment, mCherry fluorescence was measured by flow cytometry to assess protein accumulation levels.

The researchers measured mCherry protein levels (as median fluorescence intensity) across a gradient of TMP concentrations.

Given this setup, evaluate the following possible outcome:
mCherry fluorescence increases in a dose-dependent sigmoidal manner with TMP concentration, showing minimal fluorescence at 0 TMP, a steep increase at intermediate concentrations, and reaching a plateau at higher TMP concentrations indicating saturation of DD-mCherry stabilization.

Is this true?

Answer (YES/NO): YES